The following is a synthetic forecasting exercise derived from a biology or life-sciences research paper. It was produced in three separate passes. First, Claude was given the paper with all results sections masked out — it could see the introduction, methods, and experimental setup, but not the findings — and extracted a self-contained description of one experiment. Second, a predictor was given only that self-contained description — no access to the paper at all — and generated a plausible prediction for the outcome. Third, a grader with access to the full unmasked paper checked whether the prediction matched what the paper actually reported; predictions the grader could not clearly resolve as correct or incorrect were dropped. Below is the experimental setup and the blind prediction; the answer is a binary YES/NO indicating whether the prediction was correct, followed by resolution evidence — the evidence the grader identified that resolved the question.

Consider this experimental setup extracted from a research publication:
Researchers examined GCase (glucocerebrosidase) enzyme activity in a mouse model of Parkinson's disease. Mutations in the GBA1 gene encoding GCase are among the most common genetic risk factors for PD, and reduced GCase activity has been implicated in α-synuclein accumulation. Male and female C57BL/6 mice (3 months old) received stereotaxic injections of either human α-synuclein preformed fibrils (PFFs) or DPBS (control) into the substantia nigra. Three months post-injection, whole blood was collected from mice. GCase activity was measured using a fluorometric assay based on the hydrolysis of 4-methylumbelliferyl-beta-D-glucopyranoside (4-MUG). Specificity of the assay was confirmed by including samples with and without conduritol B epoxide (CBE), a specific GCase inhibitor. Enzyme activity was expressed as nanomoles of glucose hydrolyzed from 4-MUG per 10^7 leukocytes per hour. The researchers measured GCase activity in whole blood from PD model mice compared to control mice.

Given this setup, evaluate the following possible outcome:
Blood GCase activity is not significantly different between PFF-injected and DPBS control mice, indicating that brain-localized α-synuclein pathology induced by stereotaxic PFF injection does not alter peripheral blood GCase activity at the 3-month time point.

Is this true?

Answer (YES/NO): YES